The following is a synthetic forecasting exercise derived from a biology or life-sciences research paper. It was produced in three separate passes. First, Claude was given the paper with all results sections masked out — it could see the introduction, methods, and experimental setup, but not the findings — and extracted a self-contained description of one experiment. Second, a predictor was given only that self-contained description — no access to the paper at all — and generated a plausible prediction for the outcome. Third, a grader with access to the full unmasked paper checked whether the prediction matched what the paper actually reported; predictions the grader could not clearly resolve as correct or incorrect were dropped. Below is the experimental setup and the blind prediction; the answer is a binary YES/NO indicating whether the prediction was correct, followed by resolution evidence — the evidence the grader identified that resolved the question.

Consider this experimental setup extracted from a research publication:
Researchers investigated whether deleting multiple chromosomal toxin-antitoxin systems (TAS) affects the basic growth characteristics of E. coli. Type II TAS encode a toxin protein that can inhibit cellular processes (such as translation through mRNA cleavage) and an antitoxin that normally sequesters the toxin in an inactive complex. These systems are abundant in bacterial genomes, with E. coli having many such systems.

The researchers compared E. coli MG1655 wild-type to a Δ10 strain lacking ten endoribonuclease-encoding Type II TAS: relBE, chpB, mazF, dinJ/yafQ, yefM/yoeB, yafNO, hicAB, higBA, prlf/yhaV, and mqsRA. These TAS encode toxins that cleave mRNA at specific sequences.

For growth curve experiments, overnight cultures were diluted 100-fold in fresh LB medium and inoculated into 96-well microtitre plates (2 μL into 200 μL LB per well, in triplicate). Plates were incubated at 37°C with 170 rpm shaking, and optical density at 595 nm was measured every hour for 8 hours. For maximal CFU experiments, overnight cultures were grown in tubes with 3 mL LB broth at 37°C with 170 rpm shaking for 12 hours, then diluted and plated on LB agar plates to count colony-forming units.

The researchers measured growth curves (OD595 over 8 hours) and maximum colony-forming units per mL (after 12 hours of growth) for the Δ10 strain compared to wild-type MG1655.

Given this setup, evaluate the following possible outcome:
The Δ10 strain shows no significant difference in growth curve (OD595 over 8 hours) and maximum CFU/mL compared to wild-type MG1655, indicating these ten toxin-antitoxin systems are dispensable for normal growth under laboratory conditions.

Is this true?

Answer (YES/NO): NO